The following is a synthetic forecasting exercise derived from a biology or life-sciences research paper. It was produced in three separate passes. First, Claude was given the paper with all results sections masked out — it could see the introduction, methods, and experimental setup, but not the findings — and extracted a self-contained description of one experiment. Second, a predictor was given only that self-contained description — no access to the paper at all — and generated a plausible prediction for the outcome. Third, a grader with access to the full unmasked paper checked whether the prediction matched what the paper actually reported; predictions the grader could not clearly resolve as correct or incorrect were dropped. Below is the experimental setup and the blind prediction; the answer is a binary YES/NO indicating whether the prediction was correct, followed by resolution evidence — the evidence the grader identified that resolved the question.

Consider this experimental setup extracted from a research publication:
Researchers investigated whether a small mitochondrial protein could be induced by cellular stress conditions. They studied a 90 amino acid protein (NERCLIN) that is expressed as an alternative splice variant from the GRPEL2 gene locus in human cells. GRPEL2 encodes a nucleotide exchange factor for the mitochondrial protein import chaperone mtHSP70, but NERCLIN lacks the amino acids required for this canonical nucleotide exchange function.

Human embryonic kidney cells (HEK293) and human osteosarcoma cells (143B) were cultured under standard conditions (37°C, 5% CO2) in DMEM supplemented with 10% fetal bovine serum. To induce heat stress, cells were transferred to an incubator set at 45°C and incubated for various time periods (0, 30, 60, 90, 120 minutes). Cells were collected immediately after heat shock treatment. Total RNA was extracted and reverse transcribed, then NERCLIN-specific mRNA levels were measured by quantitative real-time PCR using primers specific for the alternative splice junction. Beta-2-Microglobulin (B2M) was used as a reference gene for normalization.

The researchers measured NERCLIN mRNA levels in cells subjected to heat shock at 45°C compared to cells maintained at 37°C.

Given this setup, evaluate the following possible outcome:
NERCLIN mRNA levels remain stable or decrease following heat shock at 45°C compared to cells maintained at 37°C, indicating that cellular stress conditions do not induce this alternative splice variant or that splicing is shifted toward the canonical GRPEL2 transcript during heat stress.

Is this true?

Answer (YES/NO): NO